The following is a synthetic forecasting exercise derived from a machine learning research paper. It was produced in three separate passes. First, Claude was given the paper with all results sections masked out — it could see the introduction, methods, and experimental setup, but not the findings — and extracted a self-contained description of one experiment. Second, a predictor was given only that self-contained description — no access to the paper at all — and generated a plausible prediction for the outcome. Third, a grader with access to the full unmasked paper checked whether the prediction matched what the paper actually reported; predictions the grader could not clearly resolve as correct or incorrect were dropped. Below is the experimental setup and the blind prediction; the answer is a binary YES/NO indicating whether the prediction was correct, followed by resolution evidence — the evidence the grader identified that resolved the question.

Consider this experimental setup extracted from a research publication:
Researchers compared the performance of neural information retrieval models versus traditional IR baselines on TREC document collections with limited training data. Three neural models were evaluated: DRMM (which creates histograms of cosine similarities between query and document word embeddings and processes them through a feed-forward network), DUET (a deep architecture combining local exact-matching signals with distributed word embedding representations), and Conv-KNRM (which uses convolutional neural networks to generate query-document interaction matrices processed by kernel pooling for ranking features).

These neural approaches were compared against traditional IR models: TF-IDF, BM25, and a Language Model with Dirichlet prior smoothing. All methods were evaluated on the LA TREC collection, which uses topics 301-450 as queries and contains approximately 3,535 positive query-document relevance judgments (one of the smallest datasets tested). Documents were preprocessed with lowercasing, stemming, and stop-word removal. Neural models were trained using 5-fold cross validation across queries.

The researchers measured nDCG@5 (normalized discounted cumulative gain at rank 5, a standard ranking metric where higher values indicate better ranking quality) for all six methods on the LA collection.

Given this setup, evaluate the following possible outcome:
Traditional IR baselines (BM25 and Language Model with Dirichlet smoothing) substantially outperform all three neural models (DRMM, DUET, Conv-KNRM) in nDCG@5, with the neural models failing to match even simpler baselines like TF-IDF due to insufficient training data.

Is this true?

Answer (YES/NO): NO